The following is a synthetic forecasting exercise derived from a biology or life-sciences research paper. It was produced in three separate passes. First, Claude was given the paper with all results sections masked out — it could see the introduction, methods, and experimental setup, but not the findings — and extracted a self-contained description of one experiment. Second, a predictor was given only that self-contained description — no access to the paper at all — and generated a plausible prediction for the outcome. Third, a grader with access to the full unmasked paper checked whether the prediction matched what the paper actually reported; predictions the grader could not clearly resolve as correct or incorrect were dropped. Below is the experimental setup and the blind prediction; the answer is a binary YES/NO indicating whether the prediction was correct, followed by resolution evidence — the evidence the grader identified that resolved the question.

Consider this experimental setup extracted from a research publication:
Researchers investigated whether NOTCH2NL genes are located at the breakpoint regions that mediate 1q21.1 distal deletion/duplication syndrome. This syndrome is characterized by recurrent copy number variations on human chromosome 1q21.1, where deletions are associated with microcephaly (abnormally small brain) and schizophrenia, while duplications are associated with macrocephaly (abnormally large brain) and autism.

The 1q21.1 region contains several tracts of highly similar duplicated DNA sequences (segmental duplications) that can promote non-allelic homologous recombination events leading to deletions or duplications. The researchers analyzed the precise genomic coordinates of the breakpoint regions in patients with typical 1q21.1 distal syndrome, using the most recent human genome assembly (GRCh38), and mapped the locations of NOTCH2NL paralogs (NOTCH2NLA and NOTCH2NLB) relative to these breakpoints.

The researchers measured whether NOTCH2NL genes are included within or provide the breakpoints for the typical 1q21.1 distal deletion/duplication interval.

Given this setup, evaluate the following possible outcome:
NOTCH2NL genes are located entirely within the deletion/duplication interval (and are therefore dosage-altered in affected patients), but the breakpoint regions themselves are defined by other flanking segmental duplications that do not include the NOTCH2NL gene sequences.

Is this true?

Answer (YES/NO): NO